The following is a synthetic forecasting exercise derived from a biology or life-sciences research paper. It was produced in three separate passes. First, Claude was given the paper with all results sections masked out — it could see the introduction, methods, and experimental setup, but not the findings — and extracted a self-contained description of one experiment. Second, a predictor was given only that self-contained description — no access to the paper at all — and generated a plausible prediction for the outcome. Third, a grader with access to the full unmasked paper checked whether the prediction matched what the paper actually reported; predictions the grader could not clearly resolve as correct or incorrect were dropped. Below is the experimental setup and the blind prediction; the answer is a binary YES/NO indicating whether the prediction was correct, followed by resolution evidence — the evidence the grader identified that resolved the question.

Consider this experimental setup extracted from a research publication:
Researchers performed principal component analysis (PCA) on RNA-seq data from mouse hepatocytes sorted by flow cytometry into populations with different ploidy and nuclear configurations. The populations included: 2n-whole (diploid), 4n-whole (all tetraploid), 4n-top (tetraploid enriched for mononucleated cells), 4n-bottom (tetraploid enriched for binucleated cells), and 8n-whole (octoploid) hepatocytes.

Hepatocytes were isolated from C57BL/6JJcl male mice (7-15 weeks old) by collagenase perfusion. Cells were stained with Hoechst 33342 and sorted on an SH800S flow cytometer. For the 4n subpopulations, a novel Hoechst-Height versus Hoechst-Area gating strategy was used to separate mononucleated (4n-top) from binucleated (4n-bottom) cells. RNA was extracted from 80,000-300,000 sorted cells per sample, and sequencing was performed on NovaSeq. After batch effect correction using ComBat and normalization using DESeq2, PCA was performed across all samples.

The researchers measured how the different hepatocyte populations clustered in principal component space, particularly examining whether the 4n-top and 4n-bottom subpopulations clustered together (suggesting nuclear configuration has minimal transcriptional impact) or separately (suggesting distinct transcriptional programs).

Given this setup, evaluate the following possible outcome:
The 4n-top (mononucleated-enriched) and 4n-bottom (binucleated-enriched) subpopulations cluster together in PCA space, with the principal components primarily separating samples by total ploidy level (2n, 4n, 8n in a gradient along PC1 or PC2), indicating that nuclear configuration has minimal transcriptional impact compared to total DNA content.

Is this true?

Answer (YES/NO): NO